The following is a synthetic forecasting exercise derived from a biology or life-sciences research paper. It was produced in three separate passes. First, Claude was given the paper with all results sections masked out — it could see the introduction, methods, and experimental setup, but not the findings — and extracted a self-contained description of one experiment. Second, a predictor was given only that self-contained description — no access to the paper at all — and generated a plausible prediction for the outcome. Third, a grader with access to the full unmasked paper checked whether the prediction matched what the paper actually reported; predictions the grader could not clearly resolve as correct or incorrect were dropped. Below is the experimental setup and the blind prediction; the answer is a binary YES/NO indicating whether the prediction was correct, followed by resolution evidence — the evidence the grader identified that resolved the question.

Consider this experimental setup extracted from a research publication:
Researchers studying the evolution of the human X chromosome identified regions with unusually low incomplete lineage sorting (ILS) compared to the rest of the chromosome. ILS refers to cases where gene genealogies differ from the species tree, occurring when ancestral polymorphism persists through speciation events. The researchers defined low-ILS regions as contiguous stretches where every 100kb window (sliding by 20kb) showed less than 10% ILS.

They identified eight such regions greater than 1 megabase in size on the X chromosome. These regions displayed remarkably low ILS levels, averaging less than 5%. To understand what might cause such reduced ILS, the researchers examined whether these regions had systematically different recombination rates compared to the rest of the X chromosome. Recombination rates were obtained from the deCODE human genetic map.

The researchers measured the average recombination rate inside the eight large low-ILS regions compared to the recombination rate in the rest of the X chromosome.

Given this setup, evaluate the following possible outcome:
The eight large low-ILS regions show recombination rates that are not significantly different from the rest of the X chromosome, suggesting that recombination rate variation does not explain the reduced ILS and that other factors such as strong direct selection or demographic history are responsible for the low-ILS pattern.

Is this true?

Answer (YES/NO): NO